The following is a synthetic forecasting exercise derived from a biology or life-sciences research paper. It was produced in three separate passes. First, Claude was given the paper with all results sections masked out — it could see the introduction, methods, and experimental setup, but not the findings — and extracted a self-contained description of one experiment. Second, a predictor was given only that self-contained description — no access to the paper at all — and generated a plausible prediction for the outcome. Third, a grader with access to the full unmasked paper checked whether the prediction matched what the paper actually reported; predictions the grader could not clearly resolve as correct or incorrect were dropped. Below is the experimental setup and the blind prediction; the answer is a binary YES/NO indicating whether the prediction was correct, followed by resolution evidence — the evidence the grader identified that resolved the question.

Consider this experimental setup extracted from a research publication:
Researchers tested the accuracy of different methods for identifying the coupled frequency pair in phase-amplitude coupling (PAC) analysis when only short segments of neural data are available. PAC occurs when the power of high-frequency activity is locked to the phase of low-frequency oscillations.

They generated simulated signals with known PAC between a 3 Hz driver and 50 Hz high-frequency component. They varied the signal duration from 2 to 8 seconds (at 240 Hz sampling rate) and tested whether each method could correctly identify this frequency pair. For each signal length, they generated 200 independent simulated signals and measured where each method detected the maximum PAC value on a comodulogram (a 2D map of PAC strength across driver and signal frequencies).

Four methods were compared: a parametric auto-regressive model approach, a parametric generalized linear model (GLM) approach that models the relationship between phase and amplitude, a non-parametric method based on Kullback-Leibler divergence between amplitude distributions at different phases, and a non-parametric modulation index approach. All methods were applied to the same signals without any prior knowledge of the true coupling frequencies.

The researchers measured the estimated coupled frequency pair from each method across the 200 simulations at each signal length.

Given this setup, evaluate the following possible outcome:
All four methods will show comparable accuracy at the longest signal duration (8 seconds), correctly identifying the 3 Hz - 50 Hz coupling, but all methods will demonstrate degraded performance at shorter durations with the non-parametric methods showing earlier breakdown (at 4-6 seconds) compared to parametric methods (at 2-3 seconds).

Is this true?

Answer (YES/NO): NO